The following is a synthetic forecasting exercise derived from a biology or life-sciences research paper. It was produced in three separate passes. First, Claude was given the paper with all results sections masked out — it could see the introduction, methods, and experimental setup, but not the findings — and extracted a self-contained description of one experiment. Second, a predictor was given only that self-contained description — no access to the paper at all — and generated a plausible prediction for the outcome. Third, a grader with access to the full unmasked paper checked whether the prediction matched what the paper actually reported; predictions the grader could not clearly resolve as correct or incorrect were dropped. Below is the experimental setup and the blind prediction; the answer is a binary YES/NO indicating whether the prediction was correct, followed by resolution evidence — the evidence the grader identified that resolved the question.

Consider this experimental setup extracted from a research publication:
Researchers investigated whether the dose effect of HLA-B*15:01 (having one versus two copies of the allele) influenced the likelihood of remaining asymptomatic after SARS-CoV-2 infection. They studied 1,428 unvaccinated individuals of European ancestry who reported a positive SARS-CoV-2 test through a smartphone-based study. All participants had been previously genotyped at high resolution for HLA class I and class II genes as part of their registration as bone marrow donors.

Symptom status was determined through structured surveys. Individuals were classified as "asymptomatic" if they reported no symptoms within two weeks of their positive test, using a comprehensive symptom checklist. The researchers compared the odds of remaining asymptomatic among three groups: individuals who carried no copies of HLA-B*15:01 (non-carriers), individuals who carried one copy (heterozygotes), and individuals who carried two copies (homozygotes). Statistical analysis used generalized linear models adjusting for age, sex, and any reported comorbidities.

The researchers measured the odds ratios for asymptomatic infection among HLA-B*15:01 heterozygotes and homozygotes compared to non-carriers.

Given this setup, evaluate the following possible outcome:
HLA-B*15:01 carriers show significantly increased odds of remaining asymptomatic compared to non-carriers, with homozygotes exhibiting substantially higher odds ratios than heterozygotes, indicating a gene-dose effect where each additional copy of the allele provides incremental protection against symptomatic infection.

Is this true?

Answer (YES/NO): YES